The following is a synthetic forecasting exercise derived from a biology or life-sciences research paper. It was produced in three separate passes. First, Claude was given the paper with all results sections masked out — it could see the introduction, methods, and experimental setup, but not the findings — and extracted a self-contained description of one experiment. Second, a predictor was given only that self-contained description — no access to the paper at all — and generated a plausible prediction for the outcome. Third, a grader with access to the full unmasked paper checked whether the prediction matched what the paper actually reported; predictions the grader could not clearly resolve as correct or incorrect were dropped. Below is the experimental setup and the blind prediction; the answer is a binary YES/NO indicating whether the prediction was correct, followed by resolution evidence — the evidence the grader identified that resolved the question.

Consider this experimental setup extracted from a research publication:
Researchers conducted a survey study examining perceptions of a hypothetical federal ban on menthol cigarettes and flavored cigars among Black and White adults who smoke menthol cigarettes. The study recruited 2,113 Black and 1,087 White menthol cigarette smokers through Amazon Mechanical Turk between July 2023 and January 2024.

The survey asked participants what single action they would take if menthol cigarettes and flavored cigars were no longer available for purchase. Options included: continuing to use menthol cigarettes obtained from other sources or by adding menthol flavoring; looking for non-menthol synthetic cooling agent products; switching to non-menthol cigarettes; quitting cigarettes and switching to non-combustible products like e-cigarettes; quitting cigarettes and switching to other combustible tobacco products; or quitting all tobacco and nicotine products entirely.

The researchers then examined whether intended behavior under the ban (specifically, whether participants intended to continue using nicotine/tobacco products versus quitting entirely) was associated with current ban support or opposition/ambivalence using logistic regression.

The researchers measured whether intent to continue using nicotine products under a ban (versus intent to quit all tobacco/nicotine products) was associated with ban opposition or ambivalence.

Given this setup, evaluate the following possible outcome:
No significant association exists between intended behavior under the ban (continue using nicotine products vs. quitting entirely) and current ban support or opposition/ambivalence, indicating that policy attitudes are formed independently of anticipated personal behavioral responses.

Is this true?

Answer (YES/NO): NO